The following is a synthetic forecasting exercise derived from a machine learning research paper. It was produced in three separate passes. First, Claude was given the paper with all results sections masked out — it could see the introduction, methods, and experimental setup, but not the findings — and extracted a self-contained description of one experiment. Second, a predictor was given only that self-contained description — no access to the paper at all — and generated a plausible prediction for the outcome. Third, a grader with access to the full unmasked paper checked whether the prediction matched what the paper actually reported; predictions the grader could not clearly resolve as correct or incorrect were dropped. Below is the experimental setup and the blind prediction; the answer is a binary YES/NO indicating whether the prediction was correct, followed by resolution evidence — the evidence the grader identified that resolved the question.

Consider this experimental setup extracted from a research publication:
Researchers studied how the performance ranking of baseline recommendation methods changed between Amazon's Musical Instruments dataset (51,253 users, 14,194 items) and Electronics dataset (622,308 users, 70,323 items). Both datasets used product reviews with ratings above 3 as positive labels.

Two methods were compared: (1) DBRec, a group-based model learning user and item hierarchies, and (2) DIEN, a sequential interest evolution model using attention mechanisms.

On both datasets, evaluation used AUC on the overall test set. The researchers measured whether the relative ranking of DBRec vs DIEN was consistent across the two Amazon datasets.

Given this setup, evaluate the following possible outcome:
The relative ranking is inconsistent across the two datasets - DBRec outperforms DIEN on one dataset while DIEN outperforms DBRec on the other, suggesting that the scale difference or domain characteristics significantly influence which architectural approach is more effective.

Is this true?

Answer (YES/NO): YES